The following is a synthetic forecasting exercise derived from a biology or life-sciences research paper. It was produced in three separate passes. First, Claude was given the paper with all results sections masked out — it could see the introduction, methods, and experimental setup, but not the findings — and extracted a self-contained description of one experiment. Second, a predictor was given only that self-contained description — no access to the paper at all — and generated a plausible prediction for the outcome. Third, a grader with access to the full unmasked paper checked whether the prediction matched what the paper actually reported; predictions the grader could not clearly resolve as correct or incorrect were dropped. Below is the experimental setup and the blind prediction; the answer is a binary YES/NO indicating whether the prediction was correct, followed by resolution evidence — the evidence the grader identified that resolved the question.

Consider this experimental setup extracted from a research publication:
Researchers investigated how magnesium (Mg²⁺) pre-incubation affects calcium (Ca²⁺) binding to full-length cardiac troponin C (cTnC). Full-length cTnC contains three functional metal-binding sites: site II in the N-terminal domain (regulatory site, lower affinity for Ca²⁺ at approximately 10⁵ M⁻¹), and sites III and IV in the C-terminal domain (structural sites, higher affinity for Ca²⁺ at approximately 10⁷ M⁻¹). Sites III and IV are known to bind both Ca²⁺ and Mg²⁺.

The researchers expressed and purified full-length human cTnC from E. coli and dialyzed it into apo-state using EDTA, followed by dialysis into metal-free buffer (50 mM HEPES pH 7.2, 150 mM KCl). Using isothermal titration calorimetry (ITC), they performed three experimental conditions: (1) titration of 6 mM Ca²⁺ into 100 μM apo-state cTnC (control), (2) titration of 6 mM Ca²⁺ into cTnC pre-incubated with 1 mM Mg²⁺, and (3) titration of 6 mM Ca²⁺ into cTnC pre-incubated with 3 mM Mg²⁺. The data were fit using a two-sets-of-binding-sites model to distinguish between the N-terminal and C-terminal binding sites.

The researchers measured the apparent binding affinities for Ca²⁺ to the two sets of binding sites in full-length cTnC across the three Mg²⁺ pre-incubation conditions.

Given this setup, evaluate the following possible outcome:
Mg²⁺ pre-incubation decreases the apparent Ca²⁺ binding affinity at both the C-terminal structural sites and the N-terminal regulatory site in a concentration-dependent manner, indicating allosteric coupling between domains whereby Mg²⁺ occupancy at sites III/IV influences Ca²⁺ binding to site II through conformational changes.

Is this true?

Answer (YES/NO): NO